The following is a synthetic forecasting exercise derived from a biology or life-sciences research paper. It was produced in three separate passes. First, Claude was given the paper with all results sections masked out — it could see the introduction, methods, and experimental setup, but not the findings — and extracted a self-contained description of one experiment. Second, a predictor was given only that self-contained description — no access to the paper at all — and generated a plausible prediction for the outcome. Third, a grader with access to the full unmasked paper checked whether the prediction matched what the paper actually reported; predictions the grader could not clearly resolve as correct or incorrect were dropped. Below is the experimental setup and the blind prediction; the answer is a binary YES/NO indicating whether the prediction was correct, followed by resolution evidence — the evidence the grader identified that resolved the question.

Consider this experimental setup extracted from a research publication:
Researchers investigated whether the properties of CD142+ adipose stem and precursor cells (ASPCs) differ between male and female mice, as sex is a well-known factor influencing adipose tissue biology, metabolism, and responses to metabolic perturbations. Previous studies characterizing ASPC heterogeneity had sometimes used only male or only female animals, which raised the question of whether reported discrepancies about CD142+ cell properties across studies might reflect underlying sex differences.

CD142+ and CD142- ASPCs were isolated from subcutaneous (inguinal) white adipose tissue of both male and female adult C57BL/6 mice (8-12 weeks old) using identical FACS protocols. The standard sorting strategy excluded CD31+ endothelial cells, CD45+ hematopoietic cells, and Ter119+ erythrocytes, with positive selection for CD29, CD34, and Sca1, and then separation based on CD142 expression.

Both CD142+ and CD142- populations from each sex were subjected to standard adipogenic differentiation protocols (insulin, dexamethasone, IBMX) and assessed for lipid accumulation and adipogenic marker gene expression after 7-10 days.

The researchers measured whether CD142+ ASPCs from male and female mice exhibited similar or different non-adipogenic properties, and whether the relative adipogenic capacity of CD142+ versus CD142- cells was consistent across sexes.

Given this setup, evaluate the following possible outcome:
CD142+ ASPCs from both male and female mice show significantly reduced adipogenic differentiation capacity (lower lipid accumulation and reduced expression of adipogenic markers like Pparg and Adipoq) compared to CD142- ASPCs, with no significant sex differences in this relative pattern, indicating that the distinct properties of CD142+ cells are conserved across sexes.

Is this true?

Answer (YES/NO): YES